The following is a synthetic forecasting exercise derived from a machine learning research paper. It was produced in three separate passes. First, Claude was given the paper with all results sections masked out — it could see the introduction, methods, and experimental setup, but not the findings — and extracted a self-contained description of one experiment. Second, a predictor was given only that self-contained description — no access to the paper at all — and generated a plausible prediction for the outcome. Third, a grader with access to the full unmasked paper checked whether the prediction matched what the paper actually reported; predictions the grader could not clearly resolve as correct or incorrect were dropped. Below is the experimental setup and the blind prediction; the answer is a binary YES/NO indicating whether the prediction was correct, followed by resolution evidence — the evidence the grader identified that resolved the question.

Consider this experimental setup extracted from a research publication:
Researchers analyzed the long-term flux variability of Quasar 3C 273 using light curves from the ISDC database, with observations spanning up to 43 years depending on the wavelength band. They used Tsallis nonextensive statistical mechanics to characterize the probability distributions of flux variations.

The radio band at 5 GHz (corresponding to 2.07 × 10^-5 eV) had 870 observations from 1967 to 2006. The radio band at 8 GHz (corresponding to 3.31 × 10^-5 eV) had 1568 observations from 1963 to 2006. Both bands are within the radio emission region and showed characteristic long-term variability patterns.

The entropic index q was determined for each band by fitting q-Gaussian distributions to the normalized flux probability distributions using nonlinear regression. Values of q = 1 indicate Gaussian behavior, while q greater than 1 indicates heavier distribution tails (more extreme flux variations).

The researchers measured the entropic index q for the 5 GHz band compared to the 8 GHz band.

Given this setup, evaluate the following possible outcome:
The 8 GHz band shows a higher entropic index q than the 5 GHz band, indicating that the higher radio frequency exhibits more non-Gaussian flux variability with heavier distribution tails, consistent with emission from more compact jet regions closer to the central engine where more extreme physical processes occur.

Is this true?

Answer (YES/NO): NO